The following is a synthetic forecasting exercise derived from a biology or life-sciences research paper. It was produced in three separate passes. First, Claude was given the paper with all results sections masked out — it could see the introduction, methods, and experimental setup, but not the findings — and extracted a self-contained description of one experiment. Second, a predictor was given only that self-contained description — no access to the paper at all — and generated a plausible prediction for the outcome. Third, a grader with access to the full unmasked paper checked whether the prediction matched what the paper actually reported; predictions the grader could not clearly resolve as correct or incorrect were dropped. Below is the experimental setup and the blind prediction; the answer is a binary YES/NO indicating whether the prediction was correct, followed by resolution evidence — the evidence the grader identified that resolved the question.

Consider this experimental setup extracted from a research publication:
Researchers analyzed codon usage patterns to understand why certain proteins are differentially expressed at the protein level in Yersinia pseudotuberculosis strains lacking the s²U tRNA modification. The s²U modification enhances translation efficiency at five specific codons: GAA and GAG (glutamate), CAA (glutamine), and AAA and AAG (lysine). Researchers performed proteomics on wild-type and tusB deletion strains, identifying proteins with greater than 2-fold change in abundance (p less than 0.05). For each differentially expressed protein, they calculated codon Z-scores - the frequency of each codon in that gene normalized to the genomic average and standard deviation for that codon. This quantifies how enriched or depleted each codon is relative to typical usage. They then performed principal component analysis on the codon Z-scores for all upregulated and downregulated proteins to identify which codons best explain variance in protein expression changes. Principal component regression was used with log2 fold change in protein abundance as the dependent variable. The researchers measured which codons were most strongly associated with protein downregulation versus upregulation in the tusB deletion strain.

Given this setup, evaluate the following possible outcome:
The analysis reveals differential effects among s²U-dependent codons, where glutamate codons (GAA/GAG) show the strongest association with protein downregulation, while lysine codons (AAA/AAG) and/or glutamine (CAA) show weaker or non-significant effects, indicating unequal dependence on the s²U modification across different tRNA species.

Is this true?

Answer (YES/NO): NO